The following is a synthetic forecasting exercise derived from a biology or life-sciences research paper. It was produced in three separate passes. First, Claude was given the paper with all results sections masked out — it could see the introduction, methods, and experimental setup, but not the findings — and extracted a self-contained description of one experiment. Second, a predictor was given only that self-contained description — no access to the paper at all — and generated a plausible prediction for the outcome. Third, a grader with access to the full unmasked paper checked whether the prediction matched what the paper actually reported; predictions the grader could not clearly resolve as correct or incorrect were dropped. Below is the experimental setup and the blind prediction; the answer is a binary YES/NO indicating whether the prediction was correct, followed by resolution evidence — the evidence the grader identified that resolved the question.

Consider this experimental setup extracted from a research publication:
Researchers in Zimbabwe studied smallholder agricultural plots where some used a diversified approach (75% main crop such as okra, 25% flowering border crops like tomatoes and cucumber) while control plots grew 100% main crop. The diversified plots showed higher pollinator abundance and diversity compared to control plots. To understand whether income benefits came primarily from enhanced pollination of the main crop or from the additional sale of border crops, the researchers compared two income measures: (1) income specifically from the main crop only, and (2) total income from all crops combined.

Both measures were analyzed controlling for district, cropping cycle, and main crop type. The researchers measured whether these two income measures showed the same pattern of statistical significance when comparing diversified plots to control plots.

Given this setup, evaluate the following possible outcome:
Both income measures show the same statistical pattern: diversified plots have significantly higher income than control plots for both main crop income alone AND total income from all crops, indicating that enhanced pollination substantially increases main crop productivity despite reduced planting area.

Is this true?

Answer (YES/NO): NO